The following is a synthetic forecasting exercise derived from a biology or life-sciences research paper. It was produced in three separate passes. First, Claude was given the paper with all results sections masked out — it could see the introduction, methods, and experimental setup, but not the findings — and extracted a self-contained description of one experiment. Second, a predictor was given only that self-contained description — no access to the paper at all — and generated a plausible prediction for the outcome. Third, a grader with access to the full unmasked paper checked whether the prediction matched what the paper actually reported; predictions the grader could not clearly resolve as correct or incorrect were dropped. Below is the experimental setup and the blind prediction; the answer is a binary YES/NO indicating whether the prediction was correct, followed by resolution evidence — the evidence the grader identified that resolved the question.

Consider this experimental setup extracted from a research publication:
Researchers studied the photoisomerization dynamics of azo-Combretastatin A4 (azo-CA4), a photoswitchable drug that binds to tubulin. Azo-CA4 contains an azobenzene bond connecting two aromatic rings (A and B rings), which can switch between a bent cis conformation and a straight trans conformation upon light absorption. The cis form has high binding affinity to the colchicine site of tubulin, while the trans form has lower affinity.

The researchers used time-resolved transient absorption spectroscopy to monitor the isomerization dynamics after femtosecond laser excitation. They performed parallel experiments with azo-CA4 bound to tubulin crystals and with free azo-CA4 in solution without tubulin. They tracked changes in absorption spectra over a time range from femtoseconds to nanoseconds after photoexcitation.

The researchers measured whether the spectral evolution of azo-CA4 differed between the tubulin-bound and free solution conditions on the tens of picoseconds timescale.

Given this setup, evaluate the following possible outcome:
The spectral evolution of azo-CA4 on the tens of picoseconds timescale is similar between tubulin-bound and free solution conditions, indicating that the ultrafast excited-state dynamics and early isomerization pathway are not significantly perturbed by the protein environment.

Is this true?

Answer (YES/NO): NO